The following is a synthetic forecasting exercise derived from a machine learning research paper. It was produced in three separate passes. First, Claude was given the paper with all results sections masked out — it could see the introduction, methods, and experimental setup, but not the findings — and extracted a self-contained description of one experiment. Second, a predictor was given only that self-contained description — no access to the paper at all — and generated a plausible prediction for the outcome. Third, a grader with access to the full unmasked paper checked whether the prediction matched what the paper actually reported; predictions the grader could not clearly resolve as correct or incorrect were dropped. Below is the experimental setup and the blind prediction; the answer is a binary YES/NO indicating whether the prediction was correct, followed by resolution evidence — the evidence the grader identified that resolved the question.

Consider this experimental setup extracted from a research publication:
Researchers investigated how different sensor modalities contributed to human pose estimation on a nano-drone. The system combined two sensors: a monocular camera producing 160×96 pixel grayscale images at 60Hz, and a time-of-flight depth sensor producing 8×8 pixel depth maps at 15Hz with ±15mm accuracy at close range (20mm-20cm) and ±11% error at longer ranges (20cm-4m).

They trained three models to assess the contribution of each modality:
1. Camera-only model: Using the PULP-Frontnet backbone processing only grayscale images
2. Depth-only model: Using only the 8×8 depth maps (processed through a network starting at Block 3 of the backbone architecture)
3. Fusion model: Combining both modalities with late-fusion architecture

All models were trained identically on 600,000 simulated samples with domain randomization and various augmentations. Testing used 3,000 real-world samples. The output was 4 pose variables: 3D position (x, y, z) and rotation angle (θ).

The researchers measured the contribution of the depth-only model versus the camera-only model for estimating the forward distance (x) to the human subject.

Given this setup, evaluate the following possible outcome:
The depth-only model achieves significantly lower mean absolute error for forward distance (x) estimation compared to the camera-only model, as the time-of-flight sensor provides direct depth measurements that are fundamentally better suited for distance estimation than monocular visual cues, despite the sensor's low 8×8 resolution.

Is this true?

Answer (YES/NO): NO